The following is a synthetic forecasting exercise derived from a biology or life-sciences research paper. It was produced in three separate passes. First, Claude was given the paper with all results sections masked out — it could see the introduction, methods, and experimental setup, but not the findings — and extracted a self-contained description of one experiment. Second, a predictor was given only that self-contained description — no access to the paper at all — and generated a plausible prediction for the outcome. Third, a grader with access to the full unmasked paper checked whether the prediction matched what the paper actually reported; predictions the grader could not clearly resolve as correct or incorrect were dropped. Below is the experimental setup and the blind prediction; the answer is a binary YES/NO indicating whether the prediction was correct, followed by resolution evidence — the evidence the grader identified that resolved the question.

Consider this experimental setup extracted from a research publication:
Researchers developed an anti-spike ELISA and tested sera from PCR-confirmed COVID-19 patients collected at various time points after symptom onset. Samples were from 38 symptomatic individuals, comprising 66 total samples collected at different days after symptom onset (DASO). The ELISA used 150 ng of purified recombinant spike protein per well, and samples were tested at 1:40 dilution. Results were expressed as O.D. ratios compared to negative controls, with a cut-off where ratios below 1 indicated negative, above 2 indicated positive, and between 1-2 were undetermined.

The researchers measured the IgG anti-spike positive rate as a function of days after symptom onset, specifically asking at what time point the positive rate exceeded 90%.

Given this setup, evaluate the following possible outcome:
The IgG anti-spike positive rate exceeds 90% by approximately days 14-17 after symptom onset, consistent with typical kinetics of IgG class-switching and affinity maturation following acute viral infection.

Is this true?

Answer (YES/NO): NO